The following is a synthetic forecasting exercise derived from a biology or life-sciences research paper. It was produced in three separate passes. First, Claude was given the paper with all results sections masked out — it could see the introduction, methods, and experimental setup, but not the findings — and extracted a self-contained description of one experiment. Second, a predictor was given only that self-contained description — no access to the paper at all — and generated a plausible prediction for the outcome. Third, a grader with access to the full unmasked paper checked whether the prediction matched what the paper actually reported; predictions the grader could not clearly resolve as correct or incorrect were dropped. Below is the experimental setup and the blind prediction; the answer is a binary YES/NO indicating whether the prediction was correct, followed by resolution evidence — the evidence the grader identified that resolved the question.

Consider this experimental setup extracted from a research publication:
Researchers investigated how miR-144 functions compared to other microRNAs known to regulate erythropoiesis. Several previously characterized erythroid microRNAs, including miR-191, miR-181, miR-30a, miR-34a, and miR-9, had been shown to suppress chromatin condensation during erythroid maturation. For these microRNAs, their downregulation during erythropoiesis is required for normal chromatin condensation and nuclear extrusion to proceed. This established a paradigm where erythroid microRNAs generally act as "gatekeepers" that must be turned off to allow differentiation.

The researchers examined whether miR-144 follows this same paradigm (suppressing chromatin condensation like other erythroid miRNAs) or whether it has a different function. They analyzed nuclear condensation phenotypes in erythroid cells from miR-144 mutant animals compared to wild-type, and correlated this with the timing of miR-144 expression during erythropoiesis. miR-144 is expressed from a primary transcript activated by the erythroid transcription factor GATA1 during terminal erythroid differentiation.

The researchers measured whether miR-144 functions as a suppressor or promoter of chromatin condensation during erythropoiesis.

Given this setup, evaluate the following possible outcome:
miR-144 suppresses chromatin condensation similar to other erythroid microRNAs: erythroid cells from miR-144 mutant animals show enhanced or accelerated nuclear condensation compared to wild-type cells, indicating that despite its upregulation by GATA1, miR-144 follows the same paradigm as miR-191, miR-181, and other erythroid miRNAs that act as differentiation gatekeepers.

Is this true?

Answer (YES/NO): NO